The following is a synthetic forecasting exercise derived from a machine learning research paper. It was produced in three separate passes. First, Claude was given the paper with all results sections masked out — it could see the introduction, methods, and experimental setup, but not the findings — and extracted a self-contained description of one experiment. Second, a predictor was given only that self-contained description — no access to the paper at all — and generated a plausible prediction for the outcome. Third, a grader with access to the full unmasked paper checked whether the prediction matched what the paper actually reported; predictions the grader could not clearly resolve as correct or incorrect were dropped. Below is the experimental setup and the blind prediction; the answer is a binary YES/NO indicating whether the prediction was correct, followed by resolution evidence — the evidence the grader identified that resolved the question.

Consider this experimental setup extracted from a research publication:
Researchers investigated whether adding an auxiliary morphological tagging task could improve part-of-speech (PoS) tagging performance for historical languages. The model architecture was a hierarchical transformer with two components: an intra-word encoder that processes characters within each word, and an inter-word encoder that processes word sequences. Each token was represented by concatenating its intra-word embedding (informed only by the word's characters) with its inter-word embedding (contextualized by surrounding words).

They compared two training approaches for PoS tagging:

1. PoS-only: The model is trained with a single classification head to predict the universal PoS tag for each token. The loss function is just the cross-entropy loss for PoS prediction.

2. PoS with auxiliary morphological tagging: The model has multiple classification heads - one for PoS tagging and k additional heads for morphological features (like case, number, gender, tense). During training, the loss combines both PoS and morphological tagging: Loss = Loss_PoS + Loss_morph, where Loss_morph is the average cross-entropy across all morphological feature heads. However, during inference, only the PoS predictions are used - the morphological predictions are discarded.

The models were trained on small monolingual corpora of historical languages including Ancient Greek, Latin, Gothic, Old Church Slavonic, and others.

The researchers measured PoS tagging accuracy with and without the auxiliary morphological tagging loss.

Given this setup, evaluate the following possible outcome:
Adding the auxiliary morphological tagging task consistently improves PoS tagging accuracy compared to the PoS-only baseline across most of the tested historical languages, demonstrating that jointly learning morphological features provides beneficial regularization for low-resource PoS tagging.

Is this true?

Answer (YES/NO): NO